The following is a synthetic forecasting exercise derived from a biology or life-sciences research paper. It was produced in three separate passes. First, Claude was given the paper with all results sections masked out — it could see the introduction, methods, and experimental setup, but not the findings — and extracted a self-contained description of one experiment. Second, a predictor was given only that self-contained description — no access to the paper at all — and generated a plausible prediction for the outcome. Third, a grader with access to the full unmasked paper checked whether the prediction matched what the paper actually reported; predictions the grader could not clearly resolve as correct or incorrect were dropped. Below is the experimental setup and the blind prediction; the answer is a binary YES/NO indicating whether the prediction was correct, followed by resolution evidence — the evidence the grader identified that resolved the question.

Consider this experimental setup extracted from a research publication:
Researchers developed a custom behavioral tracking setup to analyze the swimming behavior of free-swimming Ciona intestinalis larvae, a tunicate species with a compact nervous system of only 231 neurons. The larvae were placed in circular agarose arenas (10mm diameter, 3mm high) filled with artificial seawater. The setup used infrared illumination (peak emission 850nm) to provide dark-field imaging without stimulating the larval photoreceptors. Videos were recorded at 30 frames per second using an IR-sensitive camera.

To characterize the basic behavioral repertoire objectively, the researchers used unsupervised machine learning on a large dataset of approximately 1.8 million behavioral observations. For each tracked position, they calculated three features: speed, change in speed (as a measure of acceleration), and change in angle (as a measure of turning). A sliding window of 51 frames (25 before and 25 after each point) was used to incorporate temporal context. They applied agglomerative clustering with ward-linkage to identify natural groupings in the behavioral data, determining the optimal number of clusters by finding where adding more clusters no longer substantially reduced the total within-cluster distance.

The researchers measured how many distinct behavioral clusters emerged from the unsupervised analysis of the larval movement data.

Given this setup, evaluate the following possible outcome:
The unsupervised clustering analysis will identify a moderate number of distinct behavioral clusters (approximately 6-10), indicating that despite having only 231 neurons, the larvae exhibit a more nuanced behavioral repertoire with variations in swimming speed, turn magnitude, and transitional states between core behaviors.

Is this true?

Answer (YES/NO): NO